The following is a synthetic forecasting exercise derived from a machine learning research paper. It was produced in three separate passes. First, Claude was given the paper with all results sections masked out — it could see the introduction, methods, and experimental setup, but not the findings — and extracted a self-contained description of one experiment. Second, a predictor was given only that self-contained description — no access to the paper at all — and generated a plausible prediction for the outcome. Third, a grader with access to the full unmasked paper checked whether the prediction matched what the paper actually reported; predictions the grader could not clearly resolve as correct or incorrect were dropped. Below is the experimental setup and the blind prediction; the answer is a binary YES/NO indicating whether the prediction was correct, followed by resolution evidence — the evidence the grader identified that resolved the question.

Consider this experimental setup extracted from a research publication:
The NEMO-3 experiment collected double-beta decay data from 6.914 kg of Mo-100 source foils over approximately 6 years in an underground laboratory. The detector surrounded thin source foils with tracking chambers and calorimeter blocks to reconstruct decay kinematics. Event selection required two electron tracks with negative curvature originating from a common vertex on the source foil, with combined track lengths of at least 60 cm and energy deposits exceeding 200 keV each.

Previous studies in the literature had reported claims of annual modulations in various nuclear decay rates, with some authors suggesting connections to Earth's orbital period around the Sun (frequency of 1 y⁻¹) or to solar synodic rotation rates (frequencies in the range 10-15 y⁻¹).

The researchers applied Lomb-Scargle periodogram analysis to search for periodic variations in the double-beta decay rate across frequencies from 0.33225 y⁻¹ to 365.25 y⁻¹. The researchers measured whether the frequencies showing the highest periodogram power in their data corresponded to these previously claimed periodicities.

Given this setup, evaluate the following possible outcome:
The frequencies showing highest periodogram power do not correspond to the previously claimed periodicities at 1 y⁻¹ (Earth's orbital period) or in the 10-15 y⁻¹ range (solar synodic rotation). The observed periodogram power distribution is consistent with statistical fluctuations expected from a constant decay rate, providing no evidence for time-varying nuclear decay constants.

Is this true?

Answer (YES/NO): YES